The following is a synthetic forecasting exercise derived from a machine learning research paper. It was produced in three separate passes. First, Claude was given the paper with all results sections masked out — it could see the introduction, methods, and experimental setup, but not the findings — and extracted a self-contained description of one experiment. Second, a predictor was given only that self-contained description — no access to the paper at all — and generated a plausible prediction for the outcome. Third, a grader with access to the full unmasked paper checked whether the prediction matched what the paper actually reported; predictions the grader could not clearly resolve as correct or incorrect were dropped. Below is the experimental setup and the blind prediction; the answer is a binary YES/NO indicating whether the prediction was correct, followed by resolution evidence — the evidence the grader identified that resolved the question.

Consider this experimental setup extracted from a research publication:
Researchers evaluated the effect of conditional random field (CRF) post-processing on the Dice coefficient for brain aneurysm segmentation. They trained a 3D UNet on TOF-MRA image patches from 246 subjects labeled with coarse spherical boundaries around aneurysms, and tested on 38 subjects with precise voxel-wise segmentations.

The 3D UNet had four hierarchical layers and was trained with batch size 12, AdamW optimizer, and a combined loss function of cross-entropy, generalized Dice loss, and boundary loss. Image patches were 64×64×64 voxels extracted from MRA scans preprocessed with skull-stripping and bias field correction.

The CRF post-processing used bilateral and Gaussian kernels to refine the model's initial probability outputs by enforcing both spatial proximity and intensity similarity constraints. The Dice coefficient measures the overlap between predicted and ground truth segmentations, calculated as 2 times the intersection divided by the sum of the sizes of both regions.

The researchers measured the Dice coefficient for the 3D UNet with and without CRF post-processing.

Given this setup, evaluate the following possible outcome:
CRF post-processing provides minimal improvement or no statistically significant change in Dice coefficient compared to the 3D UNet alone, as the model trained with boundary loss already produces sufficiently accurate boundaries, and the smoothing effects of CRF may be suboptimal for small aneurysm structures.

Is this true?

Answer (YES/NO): NO